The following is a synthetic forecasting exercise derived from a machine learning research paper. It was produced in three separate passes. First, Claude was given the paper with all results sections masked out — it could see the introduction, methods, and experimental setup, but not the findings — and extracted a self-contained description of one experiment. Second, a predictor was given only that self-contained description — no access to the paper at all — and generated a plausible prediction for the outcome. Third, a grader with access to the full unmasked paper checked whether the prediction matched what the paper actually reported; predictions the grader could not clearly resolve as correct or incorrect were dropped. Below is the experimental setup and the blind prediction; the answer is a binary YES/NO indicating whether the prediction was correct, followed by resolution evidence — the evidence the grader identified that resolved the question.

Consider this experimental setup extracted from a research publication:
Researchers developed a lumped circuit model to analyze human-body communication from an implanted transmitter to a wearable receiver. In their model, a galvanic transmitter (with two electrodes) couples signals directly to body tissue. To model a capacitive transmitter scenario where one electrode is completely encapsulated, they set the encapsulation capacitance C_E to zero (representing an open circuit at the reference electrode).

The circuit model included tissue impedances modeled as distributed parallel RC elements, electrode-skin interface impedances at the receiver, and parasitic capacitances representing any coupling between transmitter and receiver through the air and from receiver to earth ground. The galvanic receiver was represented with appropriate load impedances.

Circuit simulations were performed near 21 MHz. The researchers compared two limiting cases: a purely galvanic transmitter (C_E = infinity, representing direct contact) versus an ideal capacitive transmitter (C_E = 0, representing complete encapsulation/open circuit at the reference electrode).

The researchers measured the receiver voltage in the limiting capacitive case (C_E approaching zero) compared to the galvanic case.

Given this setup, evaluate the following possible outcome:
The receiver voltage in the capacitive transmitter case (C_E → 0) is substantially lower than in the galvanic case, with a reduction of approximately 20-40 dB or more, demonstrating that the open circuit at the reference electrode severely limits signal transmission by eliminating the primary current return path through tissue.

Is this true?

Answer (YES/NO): YES